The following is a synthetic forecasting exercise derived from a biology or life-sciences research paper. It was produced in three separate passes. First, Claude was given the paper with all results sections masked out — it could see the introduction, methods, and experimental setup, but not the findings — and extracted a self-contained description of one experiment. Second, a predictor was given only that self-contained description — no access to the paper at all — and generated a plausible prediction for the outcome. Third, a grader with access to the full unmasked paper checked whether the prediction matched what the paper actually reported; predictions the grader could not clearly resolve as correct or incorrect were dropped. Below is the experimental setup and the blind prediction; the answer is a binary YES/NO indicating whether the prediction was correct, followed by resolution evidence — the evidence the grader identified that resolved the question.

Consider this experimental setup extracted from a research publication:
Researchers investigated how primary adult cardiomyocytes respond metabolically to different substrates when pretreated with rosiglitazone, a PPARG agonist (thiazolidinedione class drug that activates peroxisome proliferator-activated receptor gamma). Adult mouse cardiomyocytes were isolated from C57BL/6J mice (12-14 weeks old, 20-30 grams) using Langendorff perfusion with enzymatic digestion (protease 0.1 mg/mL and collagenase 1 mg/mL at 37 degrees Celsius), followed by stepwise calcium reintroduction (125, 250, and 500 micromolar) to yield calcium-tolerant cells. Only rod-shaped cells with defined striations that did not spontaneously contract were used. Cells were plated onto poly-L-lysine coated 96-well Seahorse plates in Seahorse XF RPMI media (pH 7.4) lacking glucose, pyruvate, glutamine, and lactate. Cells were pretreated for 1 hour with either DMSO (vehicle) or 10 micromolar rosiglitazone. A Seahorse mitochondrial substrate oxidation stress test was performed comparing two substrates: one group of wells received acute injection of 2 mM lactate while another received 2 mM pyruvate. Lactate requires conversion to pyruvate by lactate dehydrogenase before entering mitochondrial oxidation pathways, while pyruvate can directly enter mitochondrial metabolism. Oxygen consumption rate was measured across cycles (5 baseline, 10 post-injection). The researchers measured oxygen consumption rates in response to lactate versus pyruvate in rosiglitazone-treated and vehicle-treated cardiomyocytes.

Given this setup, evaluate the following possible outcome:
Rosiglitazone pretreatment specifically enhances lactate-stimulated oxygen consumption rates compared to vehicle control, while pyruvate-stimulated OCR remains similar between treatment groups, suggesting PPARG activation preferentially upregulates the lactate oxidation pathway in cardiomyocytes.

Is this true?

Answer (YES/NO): NO